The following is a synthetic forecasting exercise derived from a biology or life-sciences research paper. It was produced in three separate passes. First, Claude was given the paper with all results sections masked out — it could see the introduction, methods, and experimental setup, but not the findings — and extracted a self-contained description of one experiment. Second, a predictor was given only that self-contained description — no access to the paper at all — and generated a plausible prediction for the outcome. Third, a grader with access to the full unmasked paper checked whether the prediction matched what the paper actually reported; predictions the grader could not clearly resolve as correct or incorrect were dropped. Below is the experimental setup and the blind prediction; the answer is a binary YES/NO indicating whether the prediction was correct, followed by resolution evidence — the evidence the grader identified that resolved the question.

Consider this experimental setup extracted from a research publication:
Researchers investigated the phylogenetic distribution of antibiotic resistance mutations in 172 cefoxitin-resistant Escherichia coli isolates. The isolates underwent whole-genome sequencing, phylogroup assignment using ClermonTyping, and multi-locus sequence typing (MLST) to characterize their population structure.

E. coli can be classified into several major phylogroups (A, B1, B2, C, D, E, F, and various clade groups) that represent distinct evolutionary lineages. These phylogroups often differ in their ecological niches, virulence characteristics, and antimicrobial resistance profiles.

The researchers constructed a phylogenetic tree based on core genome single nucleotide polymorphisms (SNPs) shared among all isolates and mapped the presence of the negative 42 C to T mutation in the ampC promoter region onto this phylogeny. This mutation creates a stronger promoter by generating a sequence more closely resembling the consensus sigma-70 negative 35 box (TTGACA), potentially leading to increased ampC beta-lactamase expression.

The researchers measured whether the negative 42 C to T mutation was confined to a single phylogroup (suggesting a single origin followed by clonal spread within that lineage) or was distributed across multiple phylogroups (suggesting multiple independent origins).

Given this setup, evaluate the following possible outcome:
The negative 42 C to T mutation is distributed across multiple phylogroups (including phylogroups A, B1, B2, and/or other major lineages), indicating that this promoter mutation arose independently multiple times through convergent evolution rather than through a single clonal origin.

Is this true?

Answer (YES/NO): YES